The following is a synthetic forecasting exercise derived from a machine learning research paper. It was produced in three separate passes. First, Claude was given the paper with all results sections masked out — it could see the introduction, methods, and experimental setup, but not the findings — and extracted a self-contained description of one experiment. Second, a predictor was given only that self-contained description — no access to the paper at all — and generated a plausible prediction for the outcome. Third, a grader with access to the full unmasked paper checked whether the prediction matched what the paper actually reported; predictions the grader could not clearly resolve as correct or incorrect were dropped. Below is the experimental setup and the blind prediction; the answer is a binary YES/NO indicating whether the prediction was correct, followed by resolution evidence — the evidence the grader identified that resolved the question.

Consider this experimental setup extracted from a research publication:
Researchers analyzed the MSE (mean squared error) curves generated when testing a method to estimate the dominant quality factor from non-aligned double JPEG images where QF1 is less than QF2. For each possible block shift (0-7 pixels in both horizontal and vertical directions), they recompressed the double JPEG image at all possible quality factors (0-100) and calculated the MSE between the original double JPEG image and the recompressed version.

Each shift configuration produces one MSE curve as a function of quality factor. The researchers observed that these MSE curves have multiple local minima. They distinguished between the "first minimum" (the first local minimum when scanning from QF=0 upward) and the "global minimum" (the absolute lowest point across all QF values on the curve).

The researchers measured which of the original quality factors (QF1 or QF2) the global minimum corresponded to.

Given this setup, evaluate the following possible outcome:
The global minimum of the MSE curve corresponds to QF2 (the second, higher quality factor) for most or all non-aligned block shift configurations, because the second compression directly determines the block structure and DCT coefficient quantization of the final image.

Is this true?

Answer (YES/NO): YES